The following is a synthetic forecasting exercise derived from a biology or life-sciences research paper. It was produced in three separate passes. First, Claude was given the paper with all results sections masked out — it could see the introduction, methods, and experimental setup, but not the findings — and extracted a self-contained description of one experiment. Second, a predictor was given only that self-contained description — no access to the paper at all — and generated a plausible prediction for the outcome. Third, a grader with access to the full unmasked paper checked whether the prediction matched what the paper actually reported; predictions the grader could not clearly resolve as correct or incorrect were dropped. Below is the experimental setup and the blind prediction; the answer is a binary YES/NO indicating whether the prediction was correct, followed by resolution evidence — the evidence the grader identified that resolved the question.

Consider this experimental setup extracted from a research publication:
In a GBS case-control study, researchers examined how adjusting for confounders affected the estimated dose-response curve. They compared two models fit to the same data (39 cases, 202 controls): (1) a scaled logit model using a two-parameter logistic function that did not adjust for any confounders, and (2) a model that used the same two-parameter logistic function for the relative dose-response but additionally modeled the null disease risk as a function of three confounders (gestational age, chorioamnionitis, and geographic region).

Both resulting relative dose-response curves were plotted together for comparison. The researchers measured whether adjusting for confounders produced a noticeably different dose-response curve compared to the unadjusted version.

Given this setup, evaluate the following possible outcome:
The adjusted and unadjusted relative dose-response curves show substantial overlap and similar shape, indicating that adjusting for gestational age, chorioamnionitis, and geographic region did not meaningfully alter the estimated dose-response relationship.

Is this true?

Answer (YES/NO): NO